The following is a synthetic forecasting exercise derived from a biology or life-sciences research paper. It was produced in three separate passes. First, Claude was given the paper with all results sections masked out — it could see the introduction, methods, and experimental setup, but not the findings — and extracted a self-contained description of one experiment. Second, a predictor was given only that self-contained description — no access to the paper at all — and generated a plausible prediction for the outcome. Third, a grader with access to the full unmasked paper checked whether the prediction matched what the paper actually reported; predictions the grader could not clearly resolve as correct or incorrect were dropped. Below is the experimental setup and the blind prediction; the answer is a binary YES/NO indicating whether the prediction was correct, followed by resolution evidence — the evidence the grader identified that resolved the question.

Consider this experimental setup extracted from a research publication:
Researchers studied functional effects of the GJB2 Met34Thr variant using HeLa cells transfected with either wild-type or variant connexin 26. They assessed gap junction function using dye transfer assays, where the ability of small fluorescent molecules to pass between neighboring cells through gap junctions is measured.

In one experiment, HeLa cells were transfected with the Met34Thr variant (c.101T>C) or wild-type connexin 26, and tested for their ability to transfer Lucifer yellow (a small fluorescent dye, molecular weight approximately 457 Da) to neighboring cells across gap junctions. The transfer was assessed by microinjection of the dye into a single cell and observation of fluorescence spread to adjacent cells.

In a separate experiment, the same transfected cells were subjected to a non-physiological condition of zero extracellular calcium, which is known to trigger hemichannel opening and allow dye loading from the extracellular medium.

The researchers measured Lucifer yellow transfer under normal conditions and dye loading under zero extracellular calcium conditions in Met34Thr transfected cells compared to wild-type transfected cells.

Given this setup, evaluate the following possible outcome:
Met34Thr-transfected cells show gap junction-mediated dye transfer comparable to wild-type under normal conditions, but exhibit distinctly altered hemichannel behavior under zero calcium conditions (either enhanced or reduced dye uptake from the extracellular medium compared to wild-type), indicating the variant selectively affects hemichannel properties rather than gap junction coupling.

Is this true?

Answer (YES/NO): NO